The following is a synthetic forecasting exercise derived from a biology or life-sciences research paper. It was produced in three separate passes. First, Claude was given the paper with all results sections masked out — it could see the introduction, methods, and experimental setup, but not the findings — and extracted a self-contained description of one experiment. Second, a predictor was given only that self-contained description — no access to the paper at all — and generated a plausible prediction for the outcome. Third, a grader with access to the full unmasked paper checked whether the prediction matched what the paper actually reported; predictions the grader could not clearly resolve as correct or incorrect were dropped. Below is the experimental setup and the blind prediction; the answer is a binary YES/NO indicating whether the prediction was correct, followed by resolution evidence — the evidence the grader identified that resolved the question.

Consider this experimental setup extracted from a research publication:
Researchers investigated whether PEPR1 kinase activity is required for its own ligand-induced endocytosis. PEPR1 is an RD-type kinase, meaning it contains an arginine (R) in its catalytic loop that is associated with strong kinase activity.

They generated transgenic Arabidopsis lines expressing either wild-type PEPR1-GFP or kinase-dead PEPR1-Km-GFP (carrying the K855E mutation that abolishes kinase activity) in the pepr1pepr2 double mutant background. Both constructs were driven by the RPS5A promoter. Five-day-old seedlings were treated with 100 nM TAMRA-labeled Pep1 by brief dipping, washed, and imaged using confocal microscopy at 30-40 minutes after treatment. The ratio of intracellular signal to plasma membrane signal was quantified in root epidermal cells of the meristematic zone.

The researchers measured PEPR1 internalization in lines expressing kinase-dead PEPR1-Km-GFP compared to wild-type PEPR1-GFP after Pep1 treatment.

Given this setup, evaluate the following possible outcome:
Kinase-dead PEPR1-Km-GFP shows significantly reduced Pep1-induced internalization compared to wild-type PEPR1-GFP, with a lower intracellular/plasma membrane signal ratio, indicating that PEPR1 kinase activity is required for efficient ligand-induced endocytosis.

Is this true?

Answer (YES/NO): YES